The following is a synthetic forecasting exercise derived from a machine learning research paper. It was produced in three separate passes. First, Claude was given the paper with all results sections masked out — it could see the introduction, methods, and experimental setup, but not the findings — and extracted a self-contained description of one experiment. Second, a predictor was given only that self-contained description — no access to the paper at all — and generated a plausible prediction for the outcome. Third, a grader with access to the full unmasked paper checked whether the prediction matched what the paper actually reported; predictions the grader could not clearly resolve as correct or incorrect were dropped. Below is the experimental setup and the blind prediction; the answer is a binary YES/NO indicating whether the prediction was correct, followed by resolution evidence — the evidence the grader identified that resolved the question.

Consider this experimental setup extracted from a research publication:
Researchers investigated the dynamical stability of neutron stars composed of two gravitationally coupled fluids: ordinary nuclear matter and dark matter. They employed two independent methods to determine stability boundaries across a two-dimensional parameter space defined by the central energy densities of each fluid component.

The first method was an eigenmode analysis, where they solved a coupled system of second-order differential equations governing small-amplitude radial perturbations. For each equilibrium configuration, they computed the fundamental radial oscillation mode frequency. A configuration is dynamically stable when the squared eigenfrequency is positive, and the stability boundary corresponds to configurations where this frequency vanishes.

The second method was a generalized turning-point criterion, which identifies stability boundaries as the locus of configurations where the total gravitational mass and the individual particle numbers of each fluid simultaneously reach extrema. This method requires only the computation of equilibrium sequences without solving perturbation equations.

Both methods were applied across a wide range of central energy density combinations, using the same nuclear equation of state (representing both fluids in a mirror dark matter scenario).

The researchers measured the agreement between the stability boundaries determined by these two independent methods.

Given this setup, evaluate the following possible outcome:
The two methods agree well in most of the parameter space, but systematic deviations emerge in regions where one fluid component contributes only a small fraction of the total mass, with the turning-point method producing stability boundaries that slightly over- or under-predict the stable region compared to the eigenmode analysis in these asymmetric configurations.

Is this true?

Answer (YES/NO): NO